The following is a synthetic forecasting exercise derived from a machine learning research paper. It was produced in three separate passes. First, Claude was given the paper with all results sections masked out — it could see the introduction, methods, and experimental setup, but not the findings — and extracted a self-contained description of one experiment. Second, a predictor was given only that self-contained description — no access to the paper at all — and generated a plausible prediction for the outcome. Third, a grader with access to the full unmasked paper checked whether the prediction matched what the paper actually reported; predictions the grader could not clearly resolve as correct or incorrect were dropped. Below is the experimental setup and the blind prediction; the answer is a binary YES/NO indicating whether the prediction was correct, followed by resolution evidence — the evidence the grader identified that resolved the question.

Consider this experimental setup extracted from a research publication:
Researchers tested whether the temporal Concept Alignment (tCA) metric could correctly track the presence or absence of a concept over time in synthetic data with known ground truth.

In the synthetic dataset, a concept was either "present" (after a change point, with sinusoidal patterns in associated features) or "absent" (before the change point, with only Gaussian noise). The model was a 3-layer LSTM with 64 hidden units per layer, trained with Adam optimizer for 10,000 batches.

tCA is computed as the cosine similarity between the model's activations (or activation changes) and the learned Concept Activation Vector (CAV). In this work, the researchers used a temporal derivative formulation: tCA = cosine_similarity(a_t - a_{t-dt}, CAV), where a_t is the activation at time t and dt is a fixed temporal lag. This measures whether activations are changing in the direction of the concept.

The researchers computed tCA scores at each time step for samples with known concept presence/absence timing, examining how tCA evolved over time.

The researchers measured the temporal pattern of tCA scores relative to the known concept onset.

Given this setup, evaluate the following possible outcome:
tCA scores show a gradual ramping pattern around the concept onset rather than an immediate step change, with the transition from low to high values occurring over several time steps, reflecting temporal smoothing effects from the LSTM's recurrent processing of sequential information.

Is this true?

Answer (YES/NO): NO